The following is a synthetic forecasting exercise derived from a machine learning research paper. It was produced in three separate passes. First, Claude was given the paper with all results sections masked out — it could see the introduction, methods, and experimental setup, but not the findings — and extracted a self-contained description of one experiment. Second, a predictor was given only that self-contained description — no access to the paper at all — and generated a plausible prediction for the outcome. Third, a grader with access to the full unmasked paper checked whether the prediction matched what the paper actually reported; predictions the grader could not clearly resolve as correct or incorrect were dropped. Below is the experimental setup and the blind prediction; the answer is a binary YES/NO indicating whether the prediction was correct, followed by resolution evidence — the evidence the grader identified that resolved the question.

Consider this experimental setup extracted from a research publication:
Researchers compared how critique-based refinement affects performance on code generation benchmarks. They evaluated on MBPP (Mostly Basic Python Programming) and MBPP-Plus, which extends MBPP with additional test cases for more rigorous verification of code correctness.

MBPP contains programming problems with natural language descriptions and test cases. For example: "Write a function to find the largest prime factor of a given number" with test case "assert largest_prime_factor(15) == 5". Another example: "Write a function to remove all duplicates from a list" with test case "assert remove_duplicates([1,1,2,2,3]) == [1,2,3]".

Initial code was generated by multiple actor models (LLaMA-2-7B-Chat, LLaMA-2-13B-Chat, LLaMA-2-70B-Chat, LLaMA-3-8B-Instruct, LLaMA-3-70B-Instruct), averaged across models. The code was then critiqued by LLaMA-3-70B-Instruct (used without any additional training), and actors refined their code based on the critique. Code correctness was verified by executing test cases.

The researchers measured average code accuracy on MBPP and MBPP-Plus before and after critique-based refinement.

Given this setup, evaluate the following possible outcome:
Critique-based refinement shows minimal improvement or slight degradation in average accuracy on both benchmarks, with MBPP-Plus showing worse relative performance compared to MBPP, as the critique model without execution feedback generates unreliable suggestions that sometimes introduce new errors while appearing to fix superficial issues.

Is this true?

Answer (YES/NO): NO